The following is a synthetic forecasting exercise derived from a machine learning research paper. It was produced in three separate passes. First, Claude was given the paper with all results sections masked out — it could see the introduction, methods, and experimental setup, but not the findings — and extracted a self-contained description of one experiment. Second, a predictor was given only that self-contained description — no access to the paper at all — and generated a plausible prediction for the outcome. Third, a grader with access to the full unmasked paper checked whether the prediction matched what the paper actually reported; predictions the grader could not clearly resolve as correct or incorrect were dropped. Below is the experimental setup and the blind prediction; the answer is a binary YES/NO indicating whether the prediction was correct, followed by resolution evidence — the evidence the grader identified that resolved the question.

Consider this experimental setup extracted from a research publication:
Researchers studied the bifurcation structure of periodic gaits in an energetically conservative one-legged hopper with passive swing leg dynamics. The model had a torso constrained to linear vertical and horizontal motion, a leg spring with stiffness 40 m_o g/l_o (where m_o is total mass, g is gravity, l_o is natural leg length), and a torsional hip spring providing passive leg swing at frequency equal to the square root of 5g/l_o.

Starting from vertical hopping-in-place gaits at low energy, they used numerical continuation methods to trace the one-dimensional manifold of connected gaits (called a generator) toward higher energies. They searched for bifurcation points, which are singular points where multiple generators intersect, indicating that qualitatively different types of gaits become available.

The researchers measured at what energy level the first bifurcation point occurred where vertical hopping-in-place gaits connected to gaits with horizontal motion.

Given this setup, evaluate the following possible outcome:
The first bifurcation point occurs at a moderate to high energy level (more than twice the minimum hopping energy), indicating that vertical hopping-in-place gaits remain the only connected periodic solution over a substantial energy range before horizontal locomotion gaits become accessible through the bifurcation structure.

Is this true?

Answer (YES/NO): NO